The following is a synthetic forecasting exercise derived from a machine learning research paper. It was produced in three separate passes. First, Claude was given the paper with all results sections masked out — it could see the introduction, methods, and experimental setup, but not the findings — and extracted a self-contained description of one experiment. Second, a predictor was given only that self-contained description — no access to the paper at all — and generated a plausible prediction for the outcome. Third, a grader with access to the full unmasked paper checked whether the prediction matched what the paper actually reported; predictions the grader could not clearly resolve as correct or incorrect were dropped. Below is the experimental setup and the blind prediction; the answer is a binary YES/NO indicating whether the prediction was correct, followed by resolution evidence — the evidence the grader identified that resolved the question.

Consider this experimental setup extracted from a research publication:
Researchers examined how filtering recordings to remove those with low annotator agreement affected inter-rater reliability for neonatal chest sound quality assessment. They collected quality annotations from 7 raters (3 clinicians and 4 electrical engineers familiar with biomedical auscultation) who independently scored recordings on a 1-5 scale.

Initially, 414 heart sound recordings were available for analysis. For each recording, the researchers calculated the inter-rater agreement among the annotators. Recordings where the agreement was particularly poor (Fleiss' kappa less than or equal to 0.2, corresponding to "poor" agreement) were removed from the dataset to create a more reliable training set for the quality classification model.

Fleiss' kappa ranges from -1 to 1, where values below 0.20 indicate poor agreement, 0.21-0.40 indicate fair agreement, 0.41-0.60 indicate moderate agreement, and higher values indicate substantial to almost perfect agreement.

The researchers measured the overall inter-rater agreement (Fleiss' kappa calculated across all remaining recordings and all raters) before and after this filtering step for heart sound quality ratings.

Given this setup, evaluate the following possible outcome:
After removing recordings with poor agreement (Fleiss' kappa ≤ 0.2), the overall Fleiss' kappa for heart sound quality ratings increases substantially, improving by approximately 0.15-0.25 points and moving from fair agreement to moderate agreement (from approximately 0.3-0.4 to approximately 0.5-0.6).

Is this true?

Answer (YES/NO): NO